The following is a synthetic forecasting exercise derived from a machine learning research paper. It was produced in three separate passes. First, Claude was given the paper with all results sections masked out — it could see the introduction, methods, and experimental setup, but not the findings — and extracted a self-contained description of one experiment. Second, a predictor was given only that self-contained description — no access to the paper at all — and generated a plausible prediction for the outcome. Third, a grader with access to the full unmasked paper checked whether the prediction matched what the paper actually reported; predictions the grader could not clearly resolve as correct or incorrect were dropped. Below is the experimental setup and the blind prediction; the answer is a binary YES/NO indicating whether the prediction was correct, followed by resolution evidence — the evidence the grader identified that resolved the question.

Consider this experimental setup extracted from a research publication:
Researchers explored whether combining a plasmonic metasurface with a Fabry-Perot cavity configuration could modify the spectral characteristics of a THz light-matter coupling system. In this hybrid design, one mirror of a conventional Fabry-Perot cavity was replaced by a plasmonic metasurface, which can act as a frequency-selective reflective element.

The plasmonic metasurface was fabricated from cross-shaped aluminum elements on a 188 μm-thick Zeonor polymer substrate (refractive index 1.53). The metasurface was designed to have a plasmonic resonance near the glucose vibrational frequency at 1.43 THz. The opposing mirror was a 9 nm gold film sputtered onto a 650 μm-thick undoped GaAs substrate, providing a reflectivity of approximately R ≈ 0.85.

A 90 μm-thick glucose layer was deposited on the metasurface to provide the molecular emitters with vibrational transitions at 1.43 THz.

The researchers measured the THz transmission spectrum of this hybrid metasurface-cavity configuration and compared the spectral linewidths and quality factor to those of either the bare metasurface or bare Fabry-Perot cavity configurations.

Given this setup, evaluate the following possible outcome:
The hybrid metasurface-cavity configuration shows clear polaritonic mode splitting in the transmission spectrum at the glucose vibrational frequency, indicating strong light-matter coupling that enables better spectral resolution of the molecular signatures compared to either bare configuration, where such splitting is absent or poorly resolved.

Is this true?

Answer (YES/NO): NO